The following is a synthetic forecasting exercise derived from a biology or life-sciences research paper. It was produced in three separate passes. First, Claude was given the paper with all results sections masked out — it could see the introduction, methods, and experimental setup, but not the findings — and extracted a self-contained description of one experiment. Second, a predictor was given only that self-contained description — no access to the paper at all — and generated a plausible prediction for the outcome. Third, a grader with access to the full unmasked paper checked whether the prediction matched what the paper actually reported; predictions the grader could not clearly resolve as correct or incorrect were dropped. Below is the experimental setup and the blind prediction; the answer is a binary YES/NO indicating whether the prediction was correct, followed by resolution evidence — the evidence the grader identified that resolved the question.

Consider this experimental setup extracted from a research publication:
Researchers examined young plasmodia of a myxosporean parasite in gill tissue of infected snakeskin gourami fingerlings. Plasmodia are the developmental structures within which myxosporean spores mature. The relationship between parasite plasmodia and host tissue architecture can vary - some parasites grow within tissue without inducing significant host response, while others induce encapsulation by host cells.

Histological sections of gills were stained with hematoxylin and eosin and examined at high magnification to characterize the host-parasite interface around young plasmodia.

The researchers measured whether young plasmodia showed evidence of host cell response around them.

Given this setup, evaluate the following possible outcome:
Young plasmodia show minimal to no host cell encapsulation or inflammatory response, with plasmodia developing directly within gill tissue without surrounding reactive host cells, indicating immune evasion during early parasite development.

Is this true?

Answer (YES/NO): NO